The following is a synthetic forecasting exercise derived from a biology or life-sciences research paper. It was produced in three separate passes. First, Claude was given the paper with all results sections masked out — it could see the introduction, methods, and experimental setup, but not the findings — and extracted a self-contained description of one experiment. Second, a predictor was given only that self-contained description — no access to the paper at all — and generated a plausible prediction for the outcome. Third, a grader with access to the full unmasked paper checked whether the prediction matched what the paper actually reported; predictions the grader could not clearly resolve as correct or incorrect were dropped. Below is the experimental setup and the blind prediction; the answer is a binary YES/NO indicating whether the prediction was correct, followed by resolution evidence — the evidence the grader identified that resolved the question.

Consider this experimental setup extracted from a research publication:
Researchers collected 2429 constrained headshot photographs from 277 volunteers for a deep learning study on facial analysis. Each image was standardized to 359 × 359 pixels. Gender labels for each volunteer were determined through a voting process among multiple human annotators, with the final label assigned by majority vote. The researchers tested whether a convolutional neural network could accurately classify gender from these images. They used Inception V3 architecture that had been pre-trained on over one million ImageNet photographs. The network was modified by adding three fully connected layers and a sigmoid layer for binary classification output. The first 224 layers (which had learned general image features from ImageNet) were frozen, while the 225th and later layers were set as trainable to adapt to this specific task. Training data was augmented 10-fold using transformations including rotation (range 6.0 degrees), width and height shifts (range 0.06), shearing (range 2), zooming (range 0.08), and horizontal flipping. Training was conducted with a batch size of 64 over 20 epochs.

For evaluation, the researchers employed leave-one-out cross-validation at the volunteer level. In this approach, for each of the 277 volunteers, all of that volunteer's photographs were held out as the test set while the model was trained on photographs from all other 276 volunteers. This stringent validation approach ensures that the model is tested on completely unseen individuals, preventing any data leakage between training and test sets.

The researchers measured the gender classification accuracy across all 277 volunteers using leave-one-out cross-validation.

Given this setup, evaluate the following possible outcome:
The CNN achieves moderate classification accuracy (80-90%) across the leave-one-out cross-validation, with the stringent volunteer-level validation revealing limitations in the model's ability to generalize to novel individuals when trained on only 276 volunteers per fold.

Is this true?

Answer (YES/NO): NO